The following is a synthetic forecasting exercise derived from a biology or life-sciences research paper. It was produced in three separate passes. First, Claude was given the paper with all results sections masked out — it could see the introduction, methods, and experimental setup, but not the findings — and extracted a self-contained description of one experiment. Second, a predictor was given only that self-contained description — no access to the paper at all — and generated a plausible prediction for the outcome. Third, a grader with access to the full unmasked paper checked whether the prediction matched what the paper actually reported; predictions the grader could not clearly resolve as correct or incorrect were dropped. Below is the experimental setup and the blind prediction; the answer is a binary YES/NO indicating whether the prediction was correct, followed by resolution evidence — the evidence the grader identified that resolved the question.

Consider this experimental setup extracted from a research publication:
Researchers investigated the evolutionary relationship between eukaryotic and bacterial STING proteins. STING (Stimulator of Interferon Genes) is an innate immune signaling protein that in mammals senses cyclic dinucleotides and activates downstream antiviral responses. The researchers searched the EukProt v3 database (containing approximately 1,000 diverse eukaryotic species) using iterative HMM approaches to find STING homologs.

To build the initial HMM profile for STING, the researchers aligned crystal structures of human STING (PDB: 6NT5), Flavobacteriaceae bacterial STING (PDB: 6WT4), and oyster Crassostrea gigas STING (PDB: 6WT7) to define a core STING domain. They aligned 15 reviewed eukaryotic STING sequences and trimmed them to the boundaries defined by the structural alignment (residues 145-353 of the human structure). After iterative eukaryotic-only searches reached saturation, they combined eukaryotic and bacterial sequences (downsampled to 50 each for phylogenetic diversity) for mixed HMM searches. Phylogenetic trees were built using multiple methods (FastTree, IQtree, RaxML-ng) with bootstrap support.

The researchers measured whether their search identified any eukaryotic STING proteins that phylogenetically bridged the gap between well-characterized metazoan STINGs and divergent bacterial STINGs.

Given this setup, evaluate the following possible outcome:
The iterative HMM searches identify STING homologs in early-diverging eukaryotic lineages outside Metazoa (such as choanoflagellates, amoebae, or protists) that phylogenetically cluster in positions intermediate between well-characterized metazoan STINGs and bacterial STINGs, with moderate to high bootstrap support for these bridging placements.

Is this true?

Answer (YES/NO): YES